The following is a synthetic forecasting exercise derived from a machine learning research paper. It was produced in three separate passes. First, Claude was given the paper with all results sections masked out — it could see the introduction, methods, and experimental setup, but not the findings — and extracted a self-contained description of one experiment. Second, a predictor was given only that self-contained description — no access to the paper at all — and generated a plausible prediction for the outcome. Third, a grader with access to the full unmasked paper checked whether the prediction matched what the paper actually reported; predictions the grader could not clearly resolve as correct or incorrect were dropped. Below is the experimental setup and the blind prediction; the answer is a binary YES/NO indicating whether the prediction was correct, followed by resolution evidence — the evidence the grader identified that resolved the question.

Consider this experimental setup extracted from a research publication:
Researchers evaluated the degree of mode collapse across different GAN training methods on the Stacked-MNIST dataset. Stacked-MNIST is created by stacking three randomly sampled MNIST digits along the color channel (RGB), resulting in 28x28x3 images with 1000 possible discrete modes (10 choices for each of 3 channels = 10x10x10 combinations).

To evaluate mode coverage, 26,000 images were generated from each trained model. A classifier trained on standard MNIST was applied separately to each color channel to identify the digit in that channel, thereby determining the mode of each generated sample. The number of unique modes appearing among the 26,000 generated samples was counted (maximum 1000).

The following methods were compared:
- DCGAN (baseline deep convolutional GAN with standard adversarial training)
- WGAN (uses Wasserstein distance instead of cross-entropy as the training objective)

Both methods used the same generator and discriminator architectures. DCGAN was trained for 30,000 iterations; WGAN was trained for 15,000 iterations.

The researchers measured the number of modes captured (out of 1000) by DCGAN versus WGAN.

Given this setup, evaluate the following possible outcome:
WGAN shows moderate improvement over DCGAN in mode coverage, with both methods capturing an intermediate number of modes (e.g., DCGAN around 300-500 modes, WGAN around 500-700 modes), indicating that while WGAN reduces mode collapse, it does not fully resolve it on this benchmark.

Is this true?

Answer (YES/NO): NO